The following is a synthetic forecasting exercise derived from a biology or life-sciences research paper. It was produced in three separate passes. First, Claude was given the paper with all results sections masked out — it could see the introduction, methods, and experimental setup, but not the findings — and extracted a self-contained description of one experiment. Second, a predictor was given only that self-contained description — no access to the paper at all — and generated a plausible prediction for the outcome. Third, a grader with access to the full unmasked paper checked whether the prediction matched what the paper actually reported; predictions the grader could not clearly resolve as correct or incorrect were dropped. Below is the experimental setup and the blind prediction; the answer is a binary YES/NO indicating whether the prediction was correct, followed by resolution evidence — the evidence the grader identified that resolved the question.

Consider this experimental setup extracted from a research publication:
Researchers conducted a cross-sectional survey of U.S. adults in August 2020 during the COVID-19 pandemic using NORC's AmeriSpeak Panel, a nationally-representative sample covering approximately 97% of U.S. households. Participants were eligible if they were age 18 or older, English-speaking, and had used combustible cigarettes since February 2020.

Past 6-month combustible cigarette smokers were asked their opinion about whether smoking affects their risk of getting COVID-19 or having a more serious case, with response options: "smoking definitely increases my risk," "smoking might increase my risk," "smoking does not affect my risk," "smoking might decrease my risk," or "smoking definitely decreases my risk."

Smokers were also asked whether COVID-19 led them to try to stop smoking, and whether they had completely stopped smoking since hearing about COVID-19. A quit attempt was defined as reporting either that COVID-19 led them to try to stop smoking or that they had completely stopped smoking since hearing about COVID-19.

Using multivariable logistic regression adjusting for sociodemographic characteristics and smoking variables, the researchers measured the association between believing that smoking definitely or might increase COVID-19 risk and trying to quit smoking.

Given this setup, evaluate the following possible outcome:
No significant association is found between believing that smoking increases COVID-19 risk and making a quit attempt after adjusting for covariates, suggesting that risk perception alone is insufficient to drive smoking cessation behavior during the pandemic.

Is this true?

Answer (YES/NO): NO